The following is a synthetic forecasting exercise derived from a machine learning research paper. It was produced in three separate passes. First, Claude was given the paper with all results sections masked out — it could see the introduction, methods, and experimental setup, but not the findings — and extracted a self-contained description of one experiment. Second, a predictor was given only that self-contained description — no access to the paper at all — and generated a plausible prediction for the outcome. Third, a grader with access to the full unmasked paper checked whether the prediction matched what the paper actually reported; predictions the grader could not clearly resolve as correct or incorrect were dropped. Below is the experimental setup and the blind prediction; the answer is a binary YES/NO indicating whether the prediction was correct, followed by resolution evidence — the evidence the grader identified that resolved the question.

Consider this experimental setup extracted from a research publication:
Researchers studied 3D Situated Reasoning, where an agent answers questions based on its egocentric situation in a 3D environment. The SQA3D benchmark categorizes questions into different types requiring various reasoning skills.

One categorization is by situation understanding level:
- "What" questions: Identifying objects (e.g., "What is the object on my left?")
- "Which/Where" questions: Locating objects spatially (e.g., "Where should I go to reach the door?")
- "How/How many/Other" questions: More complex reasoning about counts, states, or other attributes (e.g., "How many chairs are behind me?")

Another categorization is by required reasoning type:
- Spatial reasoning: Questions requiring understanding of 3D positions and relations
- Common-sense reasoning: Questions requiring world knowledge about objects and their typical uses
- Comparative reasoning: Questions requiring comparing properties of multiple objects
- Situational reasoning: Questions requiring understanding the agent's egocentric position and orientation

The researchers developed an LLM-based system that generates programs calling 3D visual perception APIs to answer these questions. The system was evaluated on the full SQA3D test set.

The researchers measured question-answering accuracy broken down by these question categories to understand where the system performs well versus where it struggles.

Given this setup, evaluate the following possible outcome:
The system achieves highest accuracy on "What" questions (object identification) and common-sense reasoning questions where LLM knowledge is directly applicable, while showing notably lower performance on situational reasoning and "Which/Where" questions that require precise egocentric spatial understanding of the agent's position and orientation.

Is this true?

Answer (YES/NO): NO